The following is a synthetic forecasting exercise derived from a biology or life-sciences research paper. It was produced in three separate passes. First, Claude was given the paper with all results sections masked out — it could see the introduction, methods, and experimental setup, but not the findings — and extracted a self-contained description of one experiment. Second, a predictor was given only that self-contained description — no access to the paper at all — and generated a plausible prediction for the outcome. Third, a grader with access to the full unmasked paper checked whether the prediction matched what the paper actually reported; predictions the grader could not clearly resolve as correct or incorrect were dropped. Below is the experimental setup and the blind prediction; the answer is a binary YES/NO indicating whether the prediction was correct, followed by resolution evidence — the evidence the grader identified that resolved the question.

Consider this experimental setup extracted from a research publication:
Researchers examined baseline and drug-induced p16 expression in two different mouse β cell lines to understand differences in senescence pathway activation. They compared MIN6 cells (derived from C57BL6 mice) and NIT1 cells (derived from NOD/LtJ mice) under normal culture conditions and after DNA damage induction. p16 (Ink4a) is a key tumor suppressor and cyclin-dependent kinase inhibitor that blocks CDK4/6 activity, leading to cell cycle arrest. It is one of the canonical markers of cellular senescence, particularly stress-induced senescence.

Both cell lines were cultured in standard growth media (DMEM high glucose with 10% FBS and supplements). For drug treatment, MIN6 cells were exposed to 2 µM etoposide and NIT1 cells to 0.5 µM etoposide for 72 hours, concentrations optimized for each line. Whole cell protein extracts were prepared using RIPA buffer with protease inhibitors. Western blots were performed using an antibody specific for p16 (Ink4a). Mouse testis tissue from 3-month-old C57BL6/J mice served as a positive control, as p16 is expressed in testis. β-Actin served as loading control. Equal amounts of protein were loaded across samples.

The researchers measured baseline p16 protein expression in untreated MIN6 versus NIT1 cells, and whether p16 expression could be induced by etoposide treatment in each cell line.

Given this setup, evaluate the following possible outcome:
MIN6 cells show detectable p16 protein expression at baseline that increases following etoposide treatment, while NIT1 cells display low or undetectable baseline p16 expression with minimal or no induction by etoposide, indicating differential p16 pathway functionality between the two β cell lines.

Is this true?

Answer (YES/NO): NO